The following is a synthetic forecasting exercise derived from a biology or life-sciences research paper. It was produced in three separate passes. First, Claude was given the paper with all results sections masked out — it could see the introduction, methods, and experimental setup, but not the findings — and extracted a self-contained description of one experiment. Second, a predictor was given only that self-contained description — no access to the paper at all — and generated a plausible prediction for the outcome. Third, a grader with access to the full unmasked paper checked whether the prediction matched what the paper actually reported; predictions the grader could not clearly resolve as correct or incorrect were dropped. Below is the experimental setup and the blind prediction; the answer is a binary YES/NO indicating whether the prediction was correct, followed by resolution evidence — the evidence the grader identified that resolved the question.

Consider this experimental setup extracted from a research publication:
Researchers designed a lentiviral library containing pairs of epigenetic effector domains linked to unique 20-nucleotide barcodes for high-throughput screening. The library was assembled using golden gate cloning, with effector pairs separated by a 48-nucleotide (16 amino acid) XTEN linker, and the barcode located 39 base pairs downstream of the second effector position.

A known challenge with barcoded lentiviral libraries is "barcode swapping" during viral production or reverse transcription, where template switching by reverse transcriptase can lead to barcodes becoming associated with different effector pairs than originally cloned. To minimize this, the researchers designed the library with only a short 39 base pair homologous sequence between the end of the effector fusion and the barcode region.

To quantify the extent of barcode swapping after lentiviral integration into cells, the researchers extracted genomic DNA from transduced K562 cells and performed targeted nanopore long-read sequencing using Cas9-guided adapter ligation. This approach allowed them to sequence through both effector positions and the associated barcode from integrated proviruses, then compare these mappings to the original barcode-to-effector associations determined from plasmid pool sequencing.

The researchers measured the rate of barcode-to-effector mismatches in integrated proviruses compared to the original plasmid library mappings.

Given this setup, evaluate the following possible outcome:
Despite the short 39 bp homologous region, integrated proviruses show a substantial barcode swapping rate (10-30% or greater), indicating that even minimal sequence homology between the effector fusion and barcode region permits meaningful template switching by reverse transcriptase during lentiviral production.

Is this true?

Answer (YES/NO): NO